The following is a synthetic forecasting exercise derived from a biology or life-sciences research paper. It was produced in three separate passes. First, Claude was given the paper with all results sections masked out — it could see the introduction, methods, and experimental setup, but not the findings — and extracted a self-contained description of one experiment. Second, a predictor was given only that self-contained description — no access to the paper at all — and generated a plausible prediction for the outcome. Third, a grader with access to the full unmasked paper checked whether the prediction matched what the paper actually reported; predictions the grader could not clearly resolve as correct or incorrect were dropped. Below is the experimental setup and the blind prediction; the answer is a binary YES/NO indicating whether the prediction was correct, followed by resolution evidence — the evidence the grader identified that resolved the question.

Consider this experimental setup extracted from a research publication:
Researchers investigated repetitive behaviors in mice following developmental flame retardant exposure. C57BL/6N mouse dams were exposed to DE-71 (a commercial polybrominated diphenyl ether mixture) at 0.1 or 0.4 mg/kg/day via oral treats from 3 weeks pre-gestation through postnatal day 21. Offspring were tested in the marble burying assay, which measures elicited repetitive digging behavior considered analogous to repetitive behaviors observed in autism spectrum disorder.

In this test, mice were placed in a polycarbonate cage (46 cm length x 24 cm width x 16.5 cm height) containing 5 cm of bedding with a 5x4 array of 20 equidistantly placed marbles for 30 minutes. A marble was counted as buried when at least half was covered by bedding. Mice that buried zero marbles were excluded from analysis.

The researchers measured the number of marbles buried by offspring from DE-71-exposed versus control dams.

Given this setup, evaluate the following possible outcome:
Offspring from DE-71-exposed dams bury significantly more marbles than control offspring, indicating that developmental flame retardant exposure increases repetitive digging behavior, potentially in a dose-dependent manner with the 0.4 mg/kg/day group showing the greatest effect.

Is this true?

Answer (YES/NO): NO